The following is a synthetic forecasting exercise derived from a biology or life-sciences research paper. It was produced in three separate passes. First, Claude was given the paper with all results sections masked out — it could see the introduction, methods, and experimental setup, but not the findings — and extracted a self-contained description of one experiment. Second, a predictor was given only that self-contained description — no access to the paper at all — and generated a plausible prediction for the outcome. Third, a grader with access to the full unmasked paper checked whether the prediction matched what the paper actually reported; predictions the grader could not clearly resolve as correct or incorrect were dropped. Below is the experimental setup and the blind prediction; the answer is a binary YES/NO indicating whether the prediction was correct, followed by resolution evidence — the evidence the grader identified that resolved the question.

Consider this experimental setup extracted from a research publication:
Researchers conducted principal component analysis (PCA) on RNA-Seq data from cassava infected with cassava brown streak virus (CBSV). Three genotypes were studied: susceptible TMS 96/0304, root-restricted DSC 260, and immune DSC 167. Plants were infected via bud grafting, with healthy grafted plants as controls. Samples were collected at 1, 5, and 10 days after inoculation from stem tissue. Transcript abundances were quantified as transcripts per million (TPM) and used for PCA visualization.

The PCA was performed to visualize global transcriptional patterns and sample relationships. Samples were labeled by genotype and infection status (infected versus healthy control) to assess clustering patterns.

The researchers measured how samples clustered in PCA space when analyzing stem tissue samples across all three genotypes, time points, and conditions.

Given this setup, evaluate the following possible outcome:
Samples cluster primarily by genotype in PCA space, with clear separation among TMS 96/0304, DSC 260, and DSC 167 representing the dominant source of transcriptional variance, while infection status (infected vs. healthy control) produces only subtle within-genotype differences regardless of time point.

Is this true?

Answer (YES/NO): NO